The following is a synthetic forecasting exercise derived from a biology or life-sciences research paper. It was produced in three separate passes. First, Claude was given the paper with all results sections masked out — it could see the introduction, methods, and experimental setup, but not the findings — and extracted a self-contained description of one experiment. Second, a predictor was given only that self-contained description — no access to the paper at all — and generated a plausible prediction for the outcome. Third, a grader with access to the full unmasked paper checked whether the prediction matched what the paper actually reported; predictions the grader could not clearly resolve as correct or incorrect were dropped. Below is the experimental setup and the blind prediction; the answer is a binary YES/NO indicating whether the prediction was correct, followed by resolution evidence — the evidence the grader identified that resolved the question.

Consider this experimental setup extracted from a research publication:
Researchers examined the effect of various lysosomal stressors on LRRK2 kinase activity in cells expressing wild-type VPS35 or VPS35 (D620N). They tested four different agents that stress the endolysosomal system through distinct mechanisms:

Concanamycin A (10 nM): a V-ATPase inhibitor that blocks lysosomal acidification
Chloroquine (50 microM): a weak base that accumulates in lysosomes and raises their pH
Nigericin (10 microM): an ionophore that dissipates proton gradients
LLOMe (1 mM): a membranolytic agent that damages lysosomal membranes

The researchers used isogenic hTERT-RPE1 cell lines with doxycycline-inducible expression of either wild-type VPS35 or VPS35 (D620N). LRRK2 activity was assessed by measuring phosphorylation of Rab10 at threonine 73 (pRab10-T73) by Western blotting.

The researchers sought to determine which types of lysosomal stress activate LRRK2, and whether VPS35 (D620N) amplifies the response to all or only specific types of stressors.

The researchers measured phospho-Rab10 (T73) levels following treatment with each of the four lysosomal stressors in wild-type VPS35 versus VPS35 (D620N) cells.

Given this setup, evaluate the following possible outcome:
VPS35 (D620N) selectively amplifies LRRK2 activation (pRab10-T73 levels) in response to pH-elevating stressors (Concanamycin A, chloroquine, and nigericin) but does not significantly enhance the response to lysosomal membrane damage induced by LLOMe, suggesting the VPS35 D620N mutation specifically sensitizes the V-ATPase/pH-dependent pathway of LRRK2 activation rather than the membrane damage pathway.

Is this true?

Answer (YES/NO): NO